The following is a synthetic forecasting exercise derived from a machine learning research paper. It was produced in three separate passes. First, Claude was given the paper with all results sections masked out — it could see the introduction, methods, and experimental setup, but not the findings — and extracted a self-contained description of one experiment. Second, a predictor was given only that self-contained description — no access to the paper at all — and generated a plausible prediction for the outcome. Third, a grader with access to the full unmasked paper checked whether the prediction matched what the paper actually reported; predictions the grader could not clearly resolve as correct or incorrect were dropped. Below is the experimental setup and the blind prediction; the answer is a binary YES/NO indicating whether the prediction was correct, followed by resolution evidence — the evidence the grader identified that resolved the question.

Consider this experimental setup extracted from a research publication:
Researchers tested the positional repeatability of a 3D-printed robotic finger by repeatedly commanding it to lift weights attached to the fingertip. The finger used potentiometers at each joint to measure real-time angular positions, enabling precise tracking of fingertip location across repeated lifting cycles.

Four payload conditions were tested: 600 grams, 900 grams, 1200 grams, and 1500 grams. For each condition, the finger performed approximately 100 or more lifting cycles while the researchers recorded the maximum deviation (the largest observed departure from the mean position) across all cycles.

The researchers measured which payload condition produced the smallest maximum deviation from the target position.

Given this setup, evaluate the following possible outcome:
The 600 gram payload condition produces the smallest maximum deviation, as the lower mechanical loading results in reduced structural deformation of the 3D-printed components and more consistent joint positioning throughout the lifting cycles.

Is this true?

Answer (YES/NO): NO